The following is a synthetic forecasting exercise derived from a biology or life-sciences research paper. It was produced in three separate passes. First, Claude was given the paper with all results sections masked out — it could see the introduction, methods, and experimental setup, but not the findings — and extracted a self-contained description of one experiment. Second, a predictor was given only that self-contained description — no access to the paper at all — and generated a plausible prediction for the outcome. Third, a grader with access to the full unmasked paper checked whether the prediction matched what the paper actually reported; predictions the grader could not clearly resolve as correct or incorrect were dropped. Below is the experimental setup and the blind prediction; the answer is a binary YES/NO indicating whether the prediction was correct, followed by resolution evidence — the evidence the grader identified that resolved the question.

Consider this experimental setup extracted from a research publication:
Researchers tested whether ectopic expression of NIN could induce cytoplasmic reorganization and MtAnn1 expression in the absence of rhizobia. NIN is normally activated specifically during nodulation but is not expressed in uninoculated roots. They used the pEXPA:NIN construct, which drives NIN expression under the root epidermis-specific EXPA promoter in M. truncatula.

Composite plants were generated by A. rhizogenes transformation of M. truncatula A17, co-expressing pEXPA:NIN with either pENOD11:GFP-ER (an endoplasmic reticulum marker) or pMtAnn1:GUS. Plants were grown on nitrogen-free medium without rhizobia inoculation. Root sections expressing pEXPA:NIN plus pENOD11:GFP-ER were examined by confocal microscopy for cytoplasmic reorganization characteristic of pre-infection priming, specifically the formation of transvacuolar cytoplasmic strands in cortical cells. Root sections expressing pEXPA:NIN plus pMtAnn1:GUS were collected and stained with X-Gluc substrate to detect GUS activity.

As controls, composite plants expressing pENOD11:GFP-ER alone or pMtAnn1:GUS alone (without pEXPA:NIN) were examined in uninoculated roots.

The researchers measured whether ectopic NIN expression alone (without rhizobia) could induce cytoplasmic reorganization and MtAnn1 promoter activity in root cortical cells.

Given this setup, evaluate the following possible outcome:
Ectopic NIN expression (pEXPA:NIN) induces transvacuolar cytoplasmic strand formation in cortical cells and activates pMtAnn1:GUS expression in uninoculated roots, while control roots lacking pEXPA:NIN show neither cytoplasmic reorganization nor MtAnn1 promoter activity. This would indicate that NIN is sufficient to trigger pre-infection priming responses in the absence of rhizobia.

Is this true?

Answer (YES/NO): NO